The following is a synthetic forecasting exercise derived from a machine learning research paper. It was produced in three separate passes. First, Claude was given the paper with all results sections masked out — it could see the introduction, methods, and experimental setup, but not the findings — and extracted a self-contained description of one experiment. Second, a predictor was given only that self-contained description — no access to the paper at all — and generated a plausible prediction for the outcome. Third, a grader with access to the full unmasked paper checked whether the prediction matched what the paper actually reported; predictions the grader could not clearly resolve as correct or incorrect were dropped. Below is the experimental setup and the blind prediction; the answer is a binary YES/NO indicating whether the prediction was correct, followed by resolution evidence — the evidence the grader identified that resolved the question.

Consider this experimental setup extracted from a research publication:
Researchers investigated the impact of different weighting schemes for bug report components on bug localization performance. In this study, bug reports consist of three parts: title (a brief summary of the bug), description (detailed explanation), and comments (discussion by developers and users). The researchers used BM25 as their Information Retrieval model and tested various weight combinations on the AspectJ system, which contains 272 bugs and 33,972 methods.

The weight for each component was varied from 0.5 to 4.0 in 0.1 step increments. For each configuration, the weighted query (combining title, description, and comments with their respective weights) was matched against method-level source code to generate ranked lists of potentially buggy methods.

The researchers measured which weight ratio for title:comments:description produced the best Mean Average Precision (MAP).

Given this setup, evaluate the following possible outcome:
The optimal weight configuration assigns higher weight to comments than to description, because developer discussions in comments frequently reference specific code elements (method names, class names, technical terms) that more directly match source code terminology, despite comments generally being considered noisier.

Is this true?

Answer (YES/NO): YES